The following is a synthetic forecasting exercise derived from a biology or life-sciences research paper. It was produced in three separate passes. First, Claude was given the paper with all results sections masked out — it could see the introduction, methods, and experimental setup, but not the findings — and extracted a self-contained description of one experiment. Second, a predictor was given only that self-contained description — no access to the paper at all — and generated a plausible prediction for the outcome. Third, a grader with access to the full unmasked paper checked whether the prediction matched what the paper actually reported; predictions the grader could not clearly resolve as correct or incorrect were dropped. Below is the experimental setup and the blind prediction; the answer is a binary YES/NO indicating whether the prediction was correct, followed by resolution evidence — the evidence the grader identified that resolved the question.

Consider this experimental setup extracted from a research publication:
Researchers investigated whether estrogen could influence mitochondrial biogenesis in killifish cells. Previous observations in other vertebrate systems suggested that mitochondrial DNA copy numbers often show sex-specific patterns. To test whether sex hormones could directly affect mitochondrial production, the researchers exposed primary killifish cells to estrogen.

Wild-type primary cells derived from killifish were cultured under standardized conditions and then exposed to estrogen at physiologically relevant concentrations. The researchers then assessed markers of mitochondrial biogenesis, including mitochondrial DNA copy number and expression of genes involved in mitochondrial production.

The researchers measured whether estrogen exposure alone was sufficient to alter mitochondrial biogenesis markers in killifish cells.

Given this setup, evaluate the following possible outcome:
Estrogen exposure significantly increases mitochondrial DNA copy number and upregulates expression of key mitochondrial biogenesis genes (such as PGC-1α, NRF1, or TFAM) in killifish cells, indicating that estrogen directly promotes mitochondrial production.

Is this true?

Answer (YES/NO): NO